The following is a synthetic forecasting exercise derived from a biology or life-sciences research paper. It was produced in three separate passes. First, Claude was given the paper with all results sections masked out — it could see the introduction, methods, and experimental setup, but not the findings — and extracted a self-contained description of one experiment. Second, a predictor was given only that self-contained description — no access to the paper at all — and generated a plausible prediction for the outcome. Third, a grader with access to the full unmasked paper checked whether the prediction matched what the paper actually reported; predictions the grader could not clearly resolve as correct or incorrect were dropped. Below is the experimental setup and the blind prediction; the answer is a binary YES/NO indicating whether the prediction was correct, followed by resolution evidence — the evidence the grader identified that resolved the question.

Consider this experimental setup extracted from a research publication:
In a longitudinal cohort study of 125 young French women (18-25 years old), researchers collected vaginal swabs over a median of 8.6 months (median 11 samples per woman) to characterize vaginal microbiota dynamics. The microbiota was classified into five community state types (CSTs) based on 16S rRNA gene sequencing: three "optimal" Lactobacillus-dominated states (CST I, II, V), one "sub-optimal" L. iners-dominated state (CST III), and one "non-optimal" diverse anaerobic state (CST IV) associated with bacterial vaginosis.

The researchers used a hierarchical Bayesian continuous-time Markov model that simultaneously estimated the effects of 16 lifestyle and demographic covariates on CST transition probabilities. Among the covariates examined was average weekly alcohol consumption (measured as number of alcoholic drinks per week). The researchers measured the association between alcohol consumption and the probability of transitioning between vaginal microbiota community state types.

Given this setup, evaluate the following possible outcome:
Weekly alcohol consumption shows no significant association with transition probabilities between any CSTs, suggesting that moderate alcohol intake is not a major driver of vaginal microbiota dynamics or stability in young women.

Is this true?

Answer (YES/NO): NO